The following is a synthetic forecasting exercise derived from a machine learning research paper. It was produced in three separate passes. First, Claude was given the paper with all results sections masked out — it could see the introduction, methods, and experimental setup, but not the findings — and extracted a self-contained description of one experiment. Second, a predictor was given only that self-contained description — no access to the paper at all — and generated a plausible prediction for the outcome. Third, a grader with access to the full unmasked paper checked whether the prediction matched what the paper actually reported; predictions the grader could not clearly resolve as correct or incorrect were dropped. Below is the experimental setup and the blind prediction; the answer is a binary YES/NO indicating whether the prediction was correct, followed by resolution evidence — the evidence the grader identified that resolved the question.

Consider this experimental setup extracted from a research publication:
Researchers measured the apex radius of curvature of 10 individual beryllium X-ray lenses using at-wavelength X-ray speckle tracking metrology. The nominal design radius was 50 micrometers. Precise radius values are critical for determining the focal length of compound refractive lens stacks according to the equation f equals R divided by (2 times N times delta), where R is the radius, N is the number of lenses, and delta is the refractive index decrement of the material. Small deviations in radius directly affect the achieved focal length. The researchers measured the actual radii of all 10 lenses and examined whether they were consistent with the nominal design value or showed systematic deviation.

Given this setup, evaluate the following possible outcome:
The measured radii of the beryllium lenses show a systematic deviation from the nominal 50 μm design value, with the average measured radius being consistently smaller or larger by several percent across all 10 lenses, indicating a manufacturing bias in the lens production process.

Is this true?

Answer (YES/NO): NO